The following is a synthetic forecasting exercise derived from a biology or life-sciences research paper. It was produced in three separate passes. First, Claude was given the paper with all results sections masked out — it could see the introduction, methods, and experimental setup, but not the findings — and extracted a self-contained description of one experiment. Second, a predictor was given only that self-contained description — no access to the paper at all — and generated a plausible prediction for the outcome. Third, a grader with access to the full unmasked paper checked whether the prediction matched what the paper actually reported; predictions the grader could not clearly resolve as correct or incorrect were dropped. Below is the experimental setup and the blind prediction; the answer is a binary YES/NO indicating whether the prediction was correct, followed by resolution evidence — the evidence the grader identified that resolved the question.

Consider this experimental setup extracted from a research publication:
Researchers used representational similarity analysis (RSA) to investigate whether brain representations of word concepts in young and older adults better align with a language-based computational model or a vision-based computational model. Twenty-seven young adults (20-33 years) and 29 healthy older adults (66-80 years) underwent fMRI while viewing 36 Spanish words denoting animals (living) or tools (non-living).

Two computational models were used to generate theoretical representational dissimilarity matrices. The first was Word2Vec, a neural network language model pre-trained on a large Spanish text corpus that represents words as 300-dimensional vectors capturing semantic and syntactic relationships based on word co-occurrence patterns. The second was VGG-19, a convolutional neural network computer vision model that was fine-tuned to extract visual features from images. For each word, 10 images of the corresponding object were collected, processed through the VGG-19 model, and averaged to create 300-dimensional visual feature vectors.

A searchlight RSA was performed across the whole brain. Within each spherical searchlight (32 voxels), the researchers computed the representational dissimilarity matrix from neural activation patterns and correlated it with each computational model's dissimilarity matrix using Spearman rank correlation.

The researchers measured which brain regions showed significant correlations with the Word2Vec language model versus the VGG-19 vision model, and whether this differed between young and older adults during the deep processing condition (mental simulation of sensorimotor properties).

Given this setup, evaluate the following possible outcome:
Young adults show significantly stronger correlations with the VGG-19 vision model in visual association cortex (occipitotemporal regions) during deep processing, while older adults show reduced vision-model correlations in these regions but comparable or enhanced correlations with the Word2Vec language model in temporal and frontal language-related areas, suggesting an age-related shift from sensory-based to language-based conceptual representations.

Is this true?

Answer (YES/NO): NO